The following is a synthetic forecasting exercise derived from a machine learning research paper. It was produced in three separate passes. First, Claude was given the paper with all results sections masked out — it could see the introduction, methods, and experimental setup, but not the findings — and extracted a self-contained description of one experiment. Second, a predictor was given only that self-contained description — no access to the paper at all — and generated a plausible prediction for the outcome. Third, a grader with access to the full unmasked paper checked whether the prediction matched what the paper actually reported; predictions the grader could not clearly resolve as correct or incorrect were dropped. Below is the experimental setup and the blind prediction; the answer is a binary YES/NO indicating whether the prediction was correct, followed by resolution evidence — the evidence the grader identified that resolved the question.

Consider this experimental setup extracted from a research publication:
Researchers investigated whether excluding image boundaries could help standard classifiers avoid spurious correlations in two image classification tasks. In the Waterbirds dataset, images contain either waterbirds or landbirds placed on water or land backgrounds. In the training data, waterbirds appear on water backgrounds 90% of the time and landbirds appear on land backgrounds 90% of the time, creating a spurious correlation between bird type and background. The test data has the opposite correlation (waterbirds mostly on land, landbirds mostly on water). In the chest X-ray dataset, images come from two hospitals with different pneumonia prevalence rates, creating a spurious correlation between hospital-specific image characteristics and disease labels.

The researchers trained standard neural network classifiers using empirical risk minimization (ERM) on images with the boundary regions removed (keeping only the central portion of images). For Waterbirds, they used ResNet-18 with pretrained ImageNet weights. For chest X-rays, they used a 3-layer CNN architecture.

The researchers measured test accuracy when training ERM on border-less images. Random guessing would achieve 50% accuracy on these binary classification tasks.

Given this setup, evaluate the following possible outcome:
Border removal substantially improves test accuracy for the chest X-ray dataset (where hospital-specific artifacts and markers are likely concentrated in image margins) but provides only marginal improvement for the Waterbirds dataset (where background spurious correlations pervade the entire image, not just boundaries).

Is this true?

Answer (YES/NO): NO